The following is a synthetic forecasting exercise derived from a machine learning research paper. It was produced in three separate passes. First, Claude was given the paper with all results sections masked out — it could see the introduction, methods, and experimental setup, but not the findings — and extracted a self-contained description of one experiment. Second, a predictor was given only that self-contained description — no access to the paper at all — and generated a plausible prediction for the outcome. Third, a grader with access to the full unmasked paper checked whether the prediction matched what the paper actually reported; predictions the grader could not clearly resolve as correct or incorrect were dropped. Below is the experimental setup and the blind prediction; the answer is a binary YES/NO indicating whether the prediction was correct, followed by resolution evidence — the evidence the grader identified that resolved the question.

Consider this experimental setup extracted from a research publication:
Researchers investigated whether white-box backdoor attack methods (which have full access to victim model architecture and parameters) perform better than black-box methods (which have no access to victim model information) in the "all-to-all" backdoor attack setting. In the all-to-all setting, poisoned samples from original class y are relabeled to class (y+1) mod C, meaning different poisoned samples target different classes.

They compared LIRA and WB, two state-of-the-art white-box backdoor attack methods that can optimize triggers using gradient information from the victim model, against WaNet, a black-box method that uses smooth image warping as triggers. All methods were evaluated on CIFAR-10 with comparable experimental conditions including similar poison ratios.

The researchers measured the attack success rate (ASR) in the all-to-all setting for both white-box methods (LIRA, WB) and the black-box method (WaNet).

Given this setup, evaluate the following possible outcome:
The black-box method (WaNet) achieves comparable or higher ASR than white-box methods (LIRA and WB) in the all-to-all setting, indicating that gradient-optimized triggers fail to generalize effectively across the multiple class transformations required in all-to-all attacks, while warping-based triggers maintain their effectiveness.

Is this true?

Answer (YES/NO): YES